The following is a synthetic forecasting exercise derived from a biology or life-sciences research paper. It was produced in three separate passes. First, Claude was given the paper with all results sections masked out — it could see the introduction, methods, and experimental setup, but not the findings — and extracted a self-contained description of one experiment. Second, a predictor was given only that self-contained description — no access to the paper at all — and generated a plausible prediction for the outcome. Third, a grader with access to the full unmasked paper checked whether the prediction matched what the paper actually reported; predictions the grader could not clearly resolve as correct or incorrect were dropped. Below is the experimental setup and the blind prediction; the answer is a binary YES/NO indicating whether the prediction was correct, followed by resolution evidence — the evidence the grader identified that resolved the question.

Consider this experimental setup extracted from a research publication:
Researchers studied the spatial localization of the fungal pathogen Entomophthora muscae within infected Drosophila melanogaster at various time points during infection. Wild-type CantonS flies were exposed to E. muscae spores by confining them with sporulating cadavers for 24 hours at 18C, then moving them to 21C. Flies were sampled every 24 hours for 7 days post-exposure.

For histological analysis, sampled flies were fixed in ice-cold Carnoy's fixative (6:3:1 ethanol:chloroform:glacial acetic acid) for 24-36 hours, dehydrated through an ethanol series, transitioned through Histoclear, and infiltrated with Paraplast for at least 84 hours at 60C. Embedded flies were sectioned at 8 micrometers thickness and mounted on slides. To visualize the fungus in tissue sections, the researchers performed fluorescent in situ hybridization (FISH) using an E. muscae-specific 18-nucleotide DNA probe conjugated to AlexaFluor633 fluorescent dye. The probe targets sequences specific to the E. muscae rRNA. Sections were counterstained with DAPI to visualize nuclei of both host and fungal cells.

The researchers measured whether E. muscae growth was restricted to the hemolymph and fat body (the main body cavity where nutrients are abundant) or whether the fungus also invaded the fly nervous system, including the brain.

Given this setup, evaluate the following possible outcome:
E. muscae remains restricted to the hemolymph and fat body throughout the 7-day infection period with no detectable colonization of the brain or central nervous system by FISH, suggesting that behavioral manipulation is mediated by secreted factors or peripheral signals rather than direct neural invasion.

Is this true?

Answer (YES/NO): NO